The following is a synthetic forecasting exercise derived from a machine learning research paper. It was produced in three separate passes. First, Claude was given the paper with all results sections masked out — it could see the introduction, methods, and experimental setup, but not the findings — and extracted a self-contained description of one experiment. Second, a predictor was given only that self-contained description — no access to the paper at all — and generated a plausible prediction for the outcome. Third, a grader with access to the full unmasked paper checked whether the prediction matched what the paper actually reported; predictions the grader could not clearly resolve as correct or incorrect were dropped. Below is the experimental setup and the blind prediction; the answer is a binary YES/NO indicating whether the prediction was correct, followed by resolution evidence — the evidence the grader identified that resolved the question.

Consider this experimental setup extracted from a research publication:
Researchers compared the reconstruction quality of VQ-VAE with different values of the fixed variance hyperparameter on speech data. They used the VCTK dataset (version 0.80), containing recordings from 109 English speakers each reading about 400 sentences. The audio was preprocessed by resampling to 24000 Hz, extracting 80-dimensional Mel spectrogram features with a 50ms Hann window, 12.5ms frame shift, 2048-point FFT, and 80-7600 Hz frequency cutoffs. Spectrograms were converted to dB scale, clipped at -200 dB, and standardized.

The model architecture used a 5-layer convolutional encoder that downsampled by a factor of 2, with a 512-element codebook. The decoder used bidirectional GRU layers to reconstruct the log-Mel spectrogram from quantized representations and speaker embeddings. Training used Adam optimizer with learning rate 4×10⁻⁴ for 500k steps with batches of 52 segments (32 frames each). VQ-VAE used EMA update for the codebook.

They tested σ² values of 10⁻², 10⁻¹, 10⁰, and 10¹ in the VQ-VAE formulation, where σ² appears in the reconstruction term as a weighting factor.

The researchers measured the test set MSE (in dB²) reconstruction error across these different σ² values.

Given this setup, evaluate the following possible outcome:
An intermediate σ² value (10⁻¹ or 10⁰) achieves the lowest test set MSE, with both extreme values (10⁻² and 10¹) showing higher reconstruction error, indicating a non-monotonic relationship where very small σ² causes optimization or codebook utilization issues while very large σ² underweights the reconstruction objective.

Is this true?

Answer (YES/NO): YES